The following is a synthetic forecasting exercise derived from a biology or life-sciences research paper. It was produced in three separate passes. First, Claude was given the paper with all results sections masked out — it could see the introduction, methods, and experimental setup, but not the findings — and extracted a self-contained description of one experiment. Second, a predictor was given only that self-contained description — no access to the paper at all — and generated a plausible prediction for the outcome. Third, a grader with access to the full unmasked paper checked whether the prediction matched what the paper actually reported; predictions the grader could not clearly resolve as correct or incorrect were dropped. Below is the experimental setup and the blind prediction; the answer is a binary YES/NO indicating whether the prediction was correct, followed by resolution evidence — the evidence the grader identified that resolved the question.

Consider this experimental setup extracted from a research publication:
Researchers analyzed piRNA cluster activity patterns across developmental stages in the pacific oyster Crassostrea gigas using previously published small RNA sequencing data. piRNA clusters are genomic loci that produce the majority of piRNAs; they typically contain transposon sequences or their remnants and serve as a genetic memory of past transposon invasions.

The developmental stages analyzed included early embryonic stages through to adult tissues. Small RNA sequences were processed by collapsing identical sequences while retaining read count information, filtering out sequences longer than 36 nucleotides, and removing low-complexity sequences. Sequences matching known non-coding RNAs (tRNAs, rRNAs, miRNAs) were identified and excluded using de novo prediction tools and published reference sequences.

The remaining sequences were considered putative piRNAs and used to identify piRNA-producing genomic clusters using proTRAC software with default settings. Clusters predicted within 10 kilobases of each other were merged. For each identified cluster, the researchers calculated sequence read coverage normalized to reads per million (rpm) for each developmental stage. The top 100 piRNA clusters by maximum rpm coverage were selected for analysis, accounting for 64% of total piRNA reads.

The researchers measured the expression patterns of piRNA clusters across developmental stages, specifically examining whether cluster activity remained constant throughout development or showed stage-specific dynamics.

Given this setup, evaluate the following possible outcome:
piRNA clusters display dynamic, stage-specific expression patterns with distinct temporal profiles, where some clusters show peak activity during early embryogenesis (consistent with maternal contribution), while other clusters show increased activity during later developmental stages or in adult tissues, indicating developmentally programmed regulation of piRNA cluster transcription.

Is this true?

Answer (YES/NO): YES